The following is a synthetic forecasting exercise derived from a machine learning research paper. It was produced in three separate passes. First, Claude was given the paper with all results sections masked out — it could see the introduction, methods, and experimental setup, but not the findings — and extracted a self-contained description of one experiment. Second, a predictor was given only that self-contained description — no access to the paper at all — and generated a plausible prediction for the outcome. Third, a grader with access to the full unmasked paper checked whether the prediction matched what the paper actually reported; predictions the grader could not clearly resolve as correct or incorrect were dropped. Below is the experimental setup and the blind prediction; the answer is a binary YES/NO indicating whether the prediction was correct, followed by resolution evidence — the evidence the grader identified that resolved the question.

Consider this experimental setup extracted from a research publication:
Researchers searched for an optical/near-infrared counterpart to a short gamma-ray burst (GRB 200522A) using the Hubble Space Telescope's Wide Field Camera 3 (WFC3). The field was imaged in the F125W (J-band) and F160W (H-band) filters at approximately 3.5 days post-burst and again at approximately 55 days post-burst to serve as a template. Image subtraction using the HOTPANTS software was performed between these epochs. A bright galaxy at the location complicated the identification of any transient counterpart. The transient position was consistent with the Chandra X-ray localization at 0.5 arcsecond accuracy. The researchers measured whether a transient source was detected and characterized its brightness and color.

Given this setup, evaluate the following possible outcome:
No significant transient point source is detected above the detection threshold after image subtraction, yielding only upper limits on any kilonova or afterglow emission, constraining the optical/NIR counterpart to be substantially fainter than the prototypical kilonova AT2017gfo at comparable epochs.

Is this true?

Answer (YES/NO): NO